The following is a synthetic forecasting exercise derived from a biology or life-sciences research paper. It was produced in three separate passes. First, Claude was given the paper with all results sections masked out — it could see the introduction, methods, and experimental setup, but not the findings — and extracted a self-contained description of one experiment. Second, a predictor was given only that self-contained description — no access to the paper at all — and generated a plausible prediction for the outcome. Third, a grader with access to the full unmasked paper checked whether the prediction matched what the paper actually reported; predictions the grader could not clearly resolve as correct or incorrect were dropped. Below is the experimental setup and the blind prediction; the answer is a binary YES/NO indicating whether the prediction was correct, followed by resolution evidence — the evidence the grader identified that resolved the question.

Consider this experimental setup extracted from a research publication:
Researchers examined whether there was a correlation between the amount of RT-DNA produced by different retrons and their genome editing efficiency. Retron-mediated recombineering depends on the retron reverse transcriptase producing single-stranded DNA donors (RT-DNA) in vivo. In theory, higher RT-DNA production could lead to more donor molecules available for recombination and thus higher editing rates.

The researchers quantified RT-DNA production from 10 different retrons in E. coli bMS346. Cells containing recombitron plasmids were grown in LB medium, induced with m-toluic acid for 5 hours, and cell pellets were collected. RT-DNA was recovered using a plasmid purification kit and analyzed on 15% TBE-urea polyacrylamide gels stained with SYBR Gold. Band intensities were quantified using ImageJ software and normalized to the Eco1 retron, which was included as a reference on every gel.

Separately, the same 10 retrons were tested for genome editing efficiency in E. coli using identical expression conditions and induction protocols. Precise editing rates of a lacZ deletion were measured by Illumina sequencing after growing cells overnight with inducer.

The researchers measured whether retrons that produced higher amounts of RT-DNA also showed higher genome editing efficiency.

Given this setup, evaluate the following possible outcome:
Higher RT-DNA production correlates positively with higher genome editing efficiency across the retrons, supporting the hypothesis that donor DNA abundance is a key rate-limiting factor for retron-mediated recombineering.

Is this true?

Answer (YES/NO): NO